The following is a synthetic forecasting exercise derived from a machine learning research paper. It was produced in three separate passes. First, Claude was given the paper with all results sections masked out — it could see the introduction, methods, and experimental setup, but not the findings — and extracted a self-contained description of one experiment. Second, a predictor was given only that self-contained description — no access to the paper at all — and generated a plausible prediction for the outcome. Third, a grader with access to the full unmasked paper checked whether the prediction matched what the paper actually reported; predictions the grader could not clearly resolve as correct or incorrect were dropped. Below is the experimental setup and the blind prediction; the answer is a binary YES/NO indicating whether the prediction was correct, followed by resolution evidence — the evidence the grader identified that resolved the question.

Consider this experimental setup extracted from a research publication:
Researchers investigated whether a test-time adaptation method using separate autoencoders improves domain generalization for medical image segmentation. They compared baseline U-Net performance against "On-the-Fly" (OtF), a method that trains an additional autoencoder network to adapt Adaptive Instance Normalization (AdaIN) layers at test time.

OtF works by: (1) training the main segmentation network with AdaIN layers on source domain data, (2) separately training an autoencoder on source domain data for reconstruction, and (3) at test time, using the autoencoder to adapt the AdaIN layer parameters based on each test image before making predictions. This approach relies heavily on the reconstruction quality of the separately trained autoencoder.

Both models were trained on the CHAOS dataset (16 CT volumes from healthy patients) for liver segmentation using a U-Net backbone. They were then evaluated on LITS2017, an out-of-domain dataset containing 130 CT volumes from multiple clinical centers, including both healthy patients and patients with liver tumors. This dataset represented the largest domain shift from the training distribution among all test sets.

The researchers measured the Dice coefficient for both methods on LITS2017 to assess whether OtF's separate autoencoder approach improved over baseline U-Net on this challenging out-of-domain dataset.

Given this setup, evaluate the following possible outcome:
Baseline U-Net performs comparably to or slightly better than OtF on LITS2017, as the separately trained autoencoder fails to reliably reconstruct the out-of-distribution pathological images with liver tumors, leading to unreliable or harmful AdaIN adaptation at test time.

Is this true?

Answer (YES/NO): NO